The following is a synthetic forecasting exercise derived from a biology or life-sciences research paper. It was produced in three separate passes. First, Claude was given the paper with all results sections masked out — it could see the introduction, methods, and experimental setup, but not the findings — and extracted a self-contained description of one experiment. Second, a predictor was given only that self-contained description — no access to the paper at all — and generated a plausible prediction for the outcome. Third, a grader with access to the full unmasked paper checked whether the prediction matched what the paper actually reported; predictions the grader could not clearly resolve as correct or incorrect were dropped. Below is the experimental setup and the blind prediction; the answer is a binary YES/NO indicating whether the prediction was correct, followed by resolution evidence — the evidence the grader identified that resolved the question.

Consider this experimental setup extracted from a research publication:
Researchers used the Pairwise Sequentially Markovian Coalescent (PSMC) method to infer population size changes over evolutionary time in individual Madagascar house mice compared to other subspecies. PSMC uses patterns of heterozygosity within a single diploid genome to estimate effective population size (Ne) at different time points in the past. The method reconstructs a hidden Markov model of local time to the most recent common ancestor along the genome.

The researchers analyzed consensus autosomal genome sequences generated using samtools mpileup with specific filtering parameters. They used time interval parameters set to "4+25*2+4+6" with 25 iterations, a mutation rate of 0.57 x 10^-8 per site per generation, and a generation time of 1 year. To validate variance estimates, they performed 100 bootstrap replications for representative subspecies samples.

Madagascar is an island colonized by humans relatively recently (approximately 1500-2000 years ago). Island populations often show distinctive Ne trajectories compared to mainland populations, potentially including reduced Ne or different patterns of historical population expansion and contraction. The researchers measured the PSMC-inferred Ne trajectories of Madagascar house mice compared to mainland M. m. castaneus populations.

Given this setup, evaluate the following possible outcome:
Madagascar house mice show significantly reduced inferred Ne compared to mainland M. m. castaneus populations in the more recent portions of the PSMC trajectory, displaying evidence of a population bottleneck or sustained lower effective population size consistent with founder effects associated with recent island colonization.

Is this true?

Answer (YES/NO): NO